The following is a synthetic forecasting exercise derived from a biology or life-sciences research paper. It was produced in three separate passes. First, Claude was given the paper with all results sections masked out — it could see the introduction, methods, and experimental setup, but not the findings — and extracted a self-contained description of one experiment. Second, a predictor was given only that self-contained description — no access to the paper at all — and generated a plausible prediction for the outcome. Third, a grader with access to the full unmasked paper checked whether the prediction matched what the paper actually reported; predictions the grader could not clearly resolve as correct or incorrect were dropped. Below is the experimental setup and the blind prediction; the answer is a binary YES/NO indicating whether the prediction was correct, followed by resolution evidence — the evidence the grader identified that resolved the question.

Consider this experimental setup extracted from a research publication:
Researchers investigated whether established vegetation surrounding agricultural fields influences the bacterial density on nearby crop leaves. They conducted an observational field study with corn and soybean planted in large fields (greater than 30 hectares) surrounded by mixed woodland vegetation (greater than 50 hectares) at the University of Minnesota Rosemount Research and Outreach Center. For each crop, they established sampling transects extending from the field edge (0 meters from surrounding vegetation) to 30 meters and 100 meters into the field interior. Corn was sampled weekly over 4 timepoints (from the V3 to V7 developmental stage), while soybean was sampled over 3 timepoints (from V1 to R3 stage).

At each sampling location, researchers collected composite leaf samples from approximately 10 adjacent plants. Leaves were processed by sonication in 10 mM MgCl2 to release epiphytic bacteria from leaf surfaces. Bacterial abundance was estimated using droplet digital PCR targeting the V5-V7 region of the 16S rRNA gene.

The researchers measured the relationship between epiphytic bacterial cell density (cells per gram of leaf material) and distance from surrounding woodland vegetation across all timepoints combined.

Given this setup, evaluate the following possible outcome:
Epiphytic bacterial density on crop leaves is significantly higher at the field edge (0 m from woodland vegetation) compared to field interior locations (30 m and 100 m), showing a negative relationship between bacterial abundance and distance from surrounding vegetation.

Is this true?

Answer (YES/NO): NO